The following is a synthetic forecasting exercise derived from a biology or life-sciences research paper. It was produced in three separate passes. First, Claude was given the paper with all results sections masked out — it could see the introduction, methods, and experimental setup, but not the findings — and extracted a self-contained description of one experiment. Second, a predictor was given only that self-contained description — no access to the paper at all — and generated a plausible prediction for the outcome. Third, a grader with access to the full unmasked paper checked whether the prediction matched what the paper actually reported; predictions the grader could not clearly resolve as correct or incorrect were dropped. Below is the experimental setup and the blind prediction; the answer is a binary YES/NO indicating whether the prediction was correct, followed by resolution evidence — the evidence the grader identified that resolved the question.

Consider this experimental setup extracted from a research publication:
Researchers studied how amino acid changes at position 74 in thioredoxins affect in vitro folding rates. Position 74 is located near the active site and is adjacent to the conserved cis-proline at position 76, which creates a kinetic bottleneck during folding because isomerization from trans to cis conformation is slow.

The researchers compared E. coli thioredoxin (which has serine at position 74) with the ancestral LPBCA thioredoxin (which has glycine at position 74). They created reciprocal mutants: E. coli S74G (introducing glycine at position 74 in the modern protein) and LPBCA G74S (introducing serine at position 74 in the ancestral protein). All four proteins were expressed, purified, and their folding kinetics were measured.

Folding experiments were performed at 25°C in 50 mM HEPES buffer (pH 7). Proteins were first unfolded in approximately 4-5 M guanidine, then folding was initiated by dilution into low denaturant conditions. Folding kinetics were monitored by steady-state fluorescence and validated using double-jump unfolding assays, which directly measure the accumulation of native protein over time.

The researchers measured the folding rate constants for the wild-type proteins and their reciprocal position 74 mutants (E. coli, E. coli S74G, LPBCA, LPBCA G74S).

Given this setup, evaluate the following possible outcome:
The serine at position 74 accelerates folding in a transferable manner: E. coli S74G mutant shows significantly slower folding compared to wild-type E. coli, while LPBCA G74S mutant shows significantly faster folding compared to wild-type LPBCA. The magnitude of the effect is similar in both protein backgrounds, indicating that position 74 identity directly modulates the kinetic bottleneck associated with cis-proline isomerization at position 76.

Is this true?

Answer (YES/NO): YES